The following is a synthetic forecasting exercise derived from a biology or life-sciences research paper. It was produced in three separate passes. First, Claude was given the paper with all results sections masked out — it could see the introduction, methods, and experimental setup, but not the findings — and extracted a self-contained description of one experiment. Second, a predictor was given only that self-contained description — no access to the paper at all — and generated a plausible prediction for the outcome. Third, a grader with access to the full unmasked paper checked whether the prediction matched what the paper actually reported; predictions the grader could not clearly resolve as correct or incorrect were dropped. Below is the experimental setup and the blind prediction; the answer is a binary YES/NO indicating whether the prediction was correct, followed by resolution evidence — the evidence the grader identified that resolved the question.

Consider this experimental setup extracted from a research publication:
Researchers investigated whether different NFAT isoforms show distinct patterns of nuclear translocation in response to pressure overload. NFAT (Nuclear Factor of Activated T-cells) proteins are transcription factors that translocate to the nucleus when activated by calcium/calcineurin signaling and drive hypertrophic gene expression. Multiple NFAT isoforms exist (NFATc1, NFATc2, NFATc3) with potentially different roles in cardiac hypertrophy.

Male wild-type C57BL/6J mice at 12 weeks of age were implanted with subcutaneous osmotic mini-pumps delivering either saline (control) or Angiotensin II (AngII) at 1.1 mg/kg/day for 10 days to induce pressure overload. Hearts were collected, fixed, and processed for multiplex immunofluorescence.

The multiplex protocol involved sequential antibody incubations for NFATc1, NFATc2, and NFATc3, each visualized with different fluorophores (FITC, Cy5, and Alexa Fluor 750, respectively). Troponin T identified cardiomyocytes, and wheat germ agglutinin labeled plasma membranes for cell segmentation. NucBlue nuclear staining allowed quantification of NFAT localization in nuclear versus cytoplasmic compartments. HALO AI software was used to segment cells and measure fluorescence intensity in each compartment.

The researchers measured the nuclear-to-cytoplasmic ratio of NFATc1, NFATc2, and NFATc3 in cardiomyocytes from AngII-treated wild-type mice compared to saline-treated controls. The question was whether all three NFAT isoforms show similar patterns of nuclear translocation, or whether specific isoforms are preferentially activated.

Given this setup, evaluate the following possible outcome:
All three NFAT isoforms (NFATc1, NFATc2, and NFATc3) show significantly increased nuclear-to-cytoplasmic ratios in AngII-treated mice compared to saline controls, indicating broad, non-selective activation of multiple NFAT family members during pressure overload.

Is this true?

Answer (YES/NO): NO